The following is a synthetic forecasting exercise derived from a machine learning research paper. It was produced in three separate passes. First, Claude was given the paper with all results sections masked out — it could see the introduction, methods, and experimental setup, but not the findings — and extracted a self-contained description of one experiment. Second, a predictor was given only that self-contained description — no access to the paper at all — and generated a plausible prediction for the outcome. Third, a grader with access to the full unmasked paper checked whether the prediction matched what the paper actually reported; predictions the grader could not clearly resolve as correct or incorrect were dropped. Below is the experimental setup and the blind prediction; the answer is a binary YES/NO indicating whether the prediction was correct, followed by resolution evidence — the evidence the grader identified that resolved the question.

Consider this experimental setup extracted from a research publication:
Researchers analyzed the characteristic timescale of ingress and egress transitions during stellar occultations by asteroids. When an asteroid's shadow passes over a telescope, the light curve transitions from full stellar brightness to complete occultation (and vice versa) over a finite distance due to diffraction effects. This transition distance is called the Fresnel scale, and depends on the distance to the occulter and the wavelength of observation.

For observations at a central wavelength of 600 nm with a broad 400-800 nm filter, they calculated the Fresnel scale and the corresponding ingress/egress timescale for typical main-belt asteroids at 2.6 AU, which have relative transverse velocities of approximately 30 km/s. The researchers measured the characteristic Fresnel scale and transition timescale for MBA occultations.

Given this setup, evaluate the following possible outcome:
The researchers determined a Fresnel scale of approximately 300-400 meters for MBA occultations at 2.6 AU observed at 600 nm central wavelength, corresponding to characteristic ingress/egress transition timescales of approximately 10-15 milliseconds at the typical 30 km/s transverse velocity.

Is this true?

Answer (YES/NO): YES